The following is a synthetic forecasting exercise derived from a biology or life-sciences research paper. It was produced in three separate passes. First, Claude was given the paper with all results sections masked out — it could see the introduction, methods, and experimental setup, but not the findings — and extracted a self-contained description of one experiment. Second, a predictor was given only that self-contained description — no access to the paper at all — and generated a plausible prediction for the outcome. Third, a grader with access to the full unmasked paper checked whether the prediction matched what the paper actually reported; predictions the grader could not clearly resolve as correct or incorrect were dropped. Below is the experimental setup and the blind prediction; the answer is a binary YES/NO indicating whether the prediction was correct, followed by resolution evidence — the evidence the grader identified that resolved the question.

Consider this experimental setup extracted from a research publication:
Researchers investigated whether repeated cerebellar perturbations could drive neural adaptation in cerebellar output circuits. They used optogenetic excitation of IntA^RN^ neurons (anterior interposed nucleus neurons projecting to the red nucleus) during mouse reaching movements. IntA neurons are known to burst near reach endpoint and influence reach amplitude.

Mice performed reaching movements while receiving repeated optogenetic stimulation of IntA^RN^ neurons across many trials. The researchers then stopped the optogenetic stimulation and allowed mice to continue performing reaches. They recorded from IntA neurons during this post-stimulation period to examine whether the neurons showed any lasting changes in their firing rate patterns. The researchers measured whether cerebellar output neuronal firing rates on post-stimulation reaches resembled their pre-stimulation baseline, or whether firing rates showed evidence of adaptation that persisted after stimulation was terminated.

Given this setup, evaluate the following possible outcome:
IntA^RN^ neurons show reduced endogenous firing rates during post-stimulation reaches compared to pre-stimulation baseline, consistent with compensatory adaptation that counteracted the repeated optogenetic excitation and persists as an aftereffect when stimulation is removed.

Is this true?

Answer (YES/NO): YES